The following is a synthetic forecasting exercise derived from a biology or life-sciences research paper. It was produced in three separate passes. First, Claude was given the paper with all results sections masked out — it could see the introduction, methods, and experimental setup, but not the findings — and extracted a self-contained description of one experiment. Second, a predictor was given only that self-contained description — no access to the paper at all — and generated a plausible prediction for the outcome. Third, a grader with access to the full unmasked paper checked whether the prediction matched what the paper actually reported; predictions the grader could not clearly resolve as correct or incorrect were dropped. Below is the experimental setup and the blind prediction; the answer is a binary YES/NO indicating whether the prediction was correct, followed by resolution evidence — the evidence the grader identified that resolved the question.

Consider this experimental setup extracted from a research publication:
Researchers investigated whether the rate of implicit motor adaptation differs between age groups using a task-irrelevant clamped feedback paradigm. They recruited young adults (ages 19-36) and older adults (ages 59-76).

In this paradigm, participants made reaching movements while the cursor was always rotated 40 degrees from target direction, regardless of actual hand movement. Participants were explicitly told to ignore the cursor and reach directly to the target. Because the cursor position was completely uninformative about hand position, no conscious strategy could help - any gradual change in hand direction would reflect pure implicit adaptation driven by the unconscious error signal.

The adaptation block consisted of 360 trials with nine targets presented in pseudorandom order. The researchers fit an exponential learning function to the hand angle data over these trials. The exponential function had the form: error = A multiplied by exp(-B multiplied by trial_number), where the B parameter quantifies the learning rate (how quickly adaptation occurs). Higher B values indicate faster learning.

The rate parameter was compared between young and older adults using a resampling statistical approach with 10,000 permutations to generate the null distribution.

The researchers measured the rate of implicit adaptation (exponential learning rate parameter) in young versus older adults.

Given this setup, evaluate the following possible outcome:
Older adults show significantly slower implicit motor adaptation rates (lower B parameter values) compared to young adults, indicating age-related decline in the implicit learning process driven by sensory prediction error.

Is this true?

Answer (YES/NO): NO